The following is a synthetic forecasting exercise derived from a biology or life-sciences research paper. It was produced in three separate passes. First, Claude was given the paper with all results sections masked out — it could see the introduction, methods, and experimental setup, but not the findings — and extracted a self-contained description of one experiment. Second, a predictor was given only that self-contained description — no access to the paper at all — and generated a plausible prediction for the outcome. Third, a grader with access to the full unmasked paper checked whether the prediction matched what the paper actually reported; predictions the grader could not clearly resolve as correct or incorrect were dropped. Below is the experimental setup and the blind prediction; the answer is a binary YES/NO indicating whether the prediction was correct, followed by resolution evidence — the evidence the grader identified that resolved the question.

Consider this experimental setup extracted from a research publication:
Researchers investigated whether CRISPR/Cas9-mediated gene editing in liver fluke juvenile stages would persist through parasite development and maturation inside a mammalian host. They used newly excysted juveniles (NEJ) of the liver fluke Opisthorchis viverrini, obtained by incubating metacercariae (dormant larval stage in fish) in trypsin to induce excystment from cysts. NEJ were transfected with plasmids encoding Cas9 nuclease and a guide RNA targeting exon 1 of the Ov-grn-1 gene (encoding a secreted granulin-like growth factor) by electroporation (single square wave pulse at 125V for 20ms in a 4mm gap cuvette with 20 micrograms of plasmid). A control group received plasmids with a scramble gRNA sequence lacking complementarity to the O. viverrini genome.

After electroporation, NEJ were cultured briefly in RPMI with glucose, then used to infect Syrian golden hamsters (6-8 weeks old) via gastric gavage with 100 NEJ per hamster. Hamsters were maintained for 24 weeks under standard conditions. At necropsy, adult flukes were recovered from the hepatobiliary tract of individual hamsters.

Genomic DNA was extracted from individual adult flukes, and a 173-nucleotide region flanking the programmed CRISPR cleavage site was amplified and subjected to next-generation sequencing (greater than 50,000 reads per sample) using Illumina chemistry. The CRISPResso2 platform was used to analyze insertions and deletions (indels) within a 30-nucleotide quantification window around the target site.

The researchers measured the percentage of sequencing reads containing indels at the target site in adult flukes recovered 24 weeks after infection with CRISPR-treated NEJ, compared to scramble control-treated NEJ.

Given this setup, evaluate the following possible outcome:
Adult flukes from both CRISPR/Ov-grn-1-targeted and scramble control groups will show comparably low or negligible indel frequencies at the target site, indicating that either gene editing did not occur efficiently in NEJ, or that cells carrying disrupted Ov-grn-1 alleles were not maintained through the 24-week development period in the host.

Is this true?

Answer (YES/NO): NO